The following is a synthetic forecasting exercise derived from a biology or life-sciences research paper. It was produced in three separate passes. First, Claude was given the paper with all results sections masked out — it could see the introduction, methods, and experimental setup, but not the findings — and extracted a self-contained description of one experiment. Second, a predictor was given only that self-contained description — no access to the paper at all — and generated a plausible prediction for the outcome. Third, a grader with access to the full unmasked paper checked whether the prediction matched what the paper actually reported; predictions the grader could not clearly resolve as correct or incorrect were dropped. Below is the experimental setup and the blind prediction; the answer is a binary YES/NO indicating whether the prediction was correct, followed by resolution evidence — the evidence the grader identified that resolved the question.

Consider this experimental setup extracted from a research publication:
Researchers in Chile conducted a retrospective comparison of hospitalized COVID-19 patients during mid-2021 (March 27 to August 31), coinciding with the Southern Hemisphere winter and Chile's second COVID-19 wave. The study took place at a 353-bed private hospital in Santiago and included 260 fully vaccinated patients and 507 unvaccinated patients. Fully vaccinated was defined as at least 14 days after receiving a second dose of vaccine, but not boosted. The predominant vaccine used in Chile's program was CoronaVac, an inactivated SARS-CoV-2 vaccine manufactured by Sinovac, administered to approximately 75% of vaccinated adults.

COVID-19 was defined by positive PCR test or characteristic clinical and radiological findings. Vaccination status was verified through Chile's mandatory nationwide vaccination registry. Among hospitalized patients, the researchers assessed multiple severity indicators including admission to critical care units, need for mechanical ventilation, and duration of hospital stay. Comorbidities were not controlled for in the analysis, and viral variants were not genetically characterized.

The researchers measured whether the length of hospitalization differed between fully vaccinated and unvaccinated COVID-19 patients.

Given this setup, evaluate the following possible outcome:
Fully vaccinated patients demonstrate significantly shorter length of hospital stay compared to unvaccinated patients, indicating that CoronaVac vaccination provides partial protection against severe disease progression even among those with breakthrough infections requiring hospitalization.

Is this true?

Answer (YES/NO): NO